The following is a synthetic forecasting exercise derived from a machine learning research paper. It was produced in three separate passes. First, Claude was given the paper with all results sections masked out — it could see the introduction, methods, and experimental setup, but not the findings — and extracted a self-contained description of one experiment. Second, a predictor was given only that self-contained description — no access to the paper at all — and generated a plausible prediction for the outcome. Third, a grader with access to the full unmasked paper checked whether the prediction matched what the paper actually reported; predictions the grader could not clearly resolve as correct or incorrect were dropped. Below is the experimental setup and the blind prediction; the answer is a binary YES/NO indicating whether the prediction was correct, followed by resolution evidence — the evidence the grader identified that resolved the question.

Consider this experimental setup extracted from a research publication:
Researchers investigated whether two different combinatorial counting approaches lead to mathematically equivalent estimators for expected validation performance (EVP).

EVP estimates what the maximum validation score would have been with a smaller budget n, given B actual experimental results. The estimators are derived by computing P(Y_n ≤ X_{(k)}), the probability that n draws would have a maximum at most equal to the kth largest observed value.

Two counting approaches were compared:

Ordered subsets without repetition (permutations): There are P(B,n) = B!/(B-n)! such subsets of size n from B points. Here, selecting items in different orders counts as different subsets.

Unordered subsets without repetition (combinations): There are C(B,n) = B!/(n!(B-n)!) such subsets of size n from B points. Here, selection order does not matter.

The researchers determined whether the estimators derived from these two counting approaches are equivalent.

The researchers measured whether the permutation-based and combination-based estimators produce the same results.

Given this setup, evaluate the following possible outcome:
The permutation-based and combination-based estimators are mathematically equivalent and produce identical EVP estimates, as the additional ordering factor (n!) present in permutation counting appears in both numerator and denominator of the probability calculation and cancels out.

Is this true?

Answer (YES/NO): YES